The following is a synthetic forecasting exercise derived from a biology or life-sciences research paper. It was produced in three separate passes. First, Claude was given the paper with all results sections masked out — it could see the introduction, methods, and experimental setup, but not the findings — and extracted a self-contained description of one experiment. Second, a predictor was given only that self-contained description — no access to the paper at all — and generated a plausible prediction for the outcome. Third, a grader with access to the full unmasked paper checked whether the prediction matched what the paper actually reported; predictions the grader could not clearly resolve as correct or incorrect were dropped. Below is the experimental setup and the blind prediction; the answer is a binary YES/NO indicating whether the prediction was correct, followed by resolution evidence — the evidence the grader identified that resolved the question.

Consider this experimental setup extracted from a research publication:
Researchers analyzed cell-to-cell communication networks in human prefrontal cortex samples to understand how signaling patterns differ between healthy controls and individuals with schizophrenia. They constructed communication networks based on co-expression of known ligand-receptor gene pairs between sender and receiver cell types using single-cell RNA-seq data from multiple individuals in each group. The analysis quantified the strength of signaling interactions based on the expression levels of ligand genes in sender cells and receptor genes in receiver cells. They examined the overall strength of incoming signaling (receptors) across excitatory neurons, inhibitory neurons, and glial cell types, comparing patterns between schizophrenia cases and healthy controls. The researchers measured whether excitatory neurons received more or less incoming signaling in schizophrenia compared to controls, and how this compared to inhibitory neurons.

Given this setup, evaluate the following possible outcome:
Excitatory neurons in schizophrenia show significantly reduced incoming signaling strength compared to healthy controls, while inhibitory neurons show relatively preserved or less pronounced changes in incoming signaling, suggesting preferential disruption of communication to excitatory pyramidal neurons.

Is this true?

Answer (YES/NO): NO